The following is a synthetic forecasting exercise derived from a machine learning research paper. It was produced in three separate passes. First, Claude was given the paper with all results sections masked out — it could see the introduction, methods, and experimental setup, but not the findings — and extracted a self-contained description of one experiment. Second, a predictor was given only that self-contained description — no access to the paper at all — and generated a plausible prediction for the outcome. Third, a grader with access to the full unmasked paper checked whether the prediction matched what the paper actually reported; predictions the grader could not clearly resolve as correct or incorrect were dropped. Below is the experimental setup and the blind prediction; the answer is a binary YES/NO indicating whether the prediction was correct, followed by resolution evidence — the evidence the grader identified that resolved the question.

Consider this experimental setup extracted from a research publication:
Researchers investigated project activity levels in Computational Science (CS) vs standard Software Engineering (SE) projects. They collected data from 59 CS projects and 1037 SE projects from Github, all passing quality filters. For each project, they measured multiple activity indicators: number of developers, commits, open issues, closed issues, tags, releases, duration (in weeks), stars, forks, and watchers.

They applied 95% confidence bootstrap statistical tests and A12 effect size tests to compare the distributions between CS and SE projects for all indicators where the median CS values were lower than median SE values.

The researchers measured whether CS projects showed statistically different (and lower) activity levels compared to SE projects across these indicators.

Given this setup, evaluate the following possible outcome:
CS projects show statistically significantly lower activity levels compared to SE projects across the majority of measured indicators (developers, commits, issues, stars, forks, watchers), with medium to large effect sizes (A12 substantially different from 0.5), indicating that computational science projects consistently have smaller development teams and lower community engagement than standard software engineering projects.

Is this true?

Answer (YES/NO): NO